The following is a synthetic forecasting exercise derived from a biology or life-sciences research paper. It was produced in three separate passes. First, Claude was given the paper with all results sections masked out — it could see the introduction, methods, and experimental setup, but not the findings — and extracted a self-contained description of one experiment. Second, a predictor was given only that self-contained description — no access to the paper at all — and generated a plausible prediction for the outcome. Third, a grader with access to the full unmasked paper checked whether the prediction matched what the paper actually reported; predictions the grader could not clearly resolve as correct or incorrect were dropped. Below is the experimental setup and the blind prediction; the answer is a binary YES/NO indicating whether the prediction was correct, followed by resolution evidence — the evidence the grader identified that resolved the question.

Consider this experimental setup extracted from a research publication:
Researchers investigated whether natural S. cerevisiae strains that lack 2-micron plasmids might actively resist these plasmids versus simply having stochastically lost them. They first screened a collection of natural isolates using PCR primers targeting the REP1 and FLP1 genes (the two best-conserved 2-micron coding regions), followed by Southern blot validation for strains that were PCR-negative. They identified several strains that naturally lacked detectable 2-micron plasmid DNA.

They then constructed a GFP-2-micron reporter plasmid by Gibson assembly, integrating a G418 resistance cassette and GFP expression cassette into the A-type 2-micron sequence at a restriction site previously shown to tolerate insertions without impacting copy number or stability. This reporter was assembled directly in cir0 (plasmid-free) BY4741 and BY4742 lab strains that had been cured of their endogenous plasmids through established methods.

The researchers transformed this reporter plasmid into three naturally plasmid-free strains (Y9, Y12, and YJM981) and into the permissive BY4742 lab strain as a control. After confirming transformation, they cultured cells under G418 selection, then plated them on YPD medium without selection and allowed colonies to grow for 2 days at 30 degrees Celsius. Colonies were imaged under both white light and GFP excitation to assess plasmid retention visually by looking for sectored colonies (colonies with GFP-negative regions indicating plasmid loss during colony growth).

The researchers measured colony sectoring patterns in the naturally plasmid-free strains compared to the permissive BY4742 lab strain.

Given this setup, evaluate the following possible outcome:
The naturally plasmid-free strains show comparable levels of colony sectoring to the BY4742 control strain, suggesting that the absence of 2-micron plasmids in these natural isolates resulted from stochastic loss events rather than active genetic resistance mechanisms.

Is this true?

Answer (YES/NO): NO